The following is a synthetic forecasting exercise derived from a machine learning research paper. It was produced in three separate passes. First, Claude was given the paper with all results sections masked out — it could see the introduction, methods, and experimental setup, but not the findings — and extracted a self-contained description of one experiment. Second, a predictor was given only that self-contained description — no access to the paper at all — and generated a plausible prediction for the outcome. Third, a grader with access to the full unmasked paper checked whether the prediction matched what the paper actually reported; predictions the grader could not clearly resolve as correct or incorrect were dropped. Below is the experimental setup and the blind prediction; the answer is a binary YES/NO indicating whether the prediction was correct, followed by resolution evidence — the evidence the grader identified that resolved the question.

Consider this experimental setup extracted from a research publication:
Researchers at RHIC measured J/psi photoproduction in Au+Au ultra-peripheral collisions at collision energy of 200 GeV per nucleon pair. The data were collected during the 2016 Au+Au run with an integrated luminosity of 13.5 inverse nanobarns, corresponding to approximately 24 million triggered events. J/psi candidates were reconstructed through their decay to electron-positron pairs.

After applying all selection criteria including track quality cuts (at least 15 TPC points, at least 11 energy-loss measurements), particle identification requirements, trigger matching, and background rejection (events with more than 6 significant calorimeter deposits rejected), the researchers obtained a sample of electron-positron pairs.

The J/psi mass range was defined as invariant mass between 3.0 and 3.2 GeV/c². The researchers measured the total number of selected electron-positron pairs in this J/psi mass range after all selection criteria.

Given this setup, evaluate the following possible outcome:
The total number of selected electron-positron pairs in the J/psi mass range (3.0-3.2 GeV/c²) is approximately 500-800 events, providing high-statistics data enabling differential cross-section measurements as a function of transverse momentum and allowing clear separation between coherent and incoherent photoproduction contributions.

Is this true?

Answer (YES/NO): NO